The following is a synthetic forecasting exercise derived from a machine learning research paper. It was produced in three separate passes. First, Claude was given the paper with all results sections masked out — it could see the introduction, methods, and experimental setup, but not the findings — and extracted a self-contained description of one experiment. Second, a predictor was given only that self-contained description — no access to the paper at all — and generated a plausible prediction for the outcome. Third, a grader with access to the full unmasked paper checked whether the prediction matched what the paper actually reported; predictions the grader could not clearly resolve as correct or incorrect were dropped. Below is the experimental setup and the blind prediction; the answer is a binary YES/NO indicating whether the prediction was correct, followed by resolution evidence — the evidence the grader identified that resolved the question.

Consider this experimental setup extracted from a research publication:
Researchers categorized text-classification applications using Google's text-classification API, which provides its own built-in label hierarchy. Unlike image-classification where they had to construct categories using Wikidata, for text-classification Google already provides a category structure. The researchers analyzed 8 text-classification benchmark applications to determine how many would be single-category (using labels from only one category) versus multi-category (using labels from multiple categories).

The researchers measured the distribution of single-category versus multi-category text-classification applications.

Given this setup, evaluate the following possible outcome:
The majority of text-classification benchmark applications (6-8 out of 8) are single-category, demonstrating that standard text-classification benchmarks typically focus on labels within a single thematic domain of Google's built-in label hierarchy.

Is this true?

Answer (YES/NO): NO